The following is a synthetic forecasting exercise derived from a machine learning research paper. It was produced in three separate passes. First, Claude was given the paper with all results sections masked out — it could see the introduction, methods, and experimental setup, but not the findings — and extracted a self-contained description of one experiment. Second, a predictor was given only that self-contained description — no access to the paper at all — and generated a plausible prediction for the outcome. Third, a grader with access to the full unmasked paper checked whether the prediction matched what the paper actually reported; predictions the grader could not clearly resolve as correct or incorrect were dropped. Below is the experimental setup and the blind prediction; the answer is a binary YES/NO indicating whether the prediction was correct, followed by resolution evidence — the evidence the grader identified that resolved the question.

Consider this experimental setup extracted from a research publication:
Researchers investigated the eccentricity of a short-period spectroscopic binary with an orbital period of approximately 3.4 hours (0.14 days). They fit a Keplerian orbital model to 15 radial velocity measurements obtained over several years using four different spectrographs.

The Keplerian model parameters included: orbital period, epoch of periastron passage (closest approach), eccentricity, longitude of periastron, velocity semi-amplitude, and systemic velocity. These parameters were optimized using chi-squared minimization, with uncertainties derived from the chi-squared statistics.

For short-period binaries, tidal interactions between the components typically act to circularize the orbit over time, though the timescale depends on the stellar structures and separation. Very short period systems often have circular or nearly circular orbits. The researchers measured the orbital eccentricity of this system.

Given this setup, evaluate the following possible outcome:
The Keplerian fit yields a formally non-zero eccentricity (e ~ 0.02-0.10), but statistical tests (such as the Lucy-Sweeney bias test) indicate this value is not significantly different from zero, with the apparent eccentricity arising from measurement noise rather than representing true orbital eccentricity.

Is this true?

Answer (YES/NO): NO